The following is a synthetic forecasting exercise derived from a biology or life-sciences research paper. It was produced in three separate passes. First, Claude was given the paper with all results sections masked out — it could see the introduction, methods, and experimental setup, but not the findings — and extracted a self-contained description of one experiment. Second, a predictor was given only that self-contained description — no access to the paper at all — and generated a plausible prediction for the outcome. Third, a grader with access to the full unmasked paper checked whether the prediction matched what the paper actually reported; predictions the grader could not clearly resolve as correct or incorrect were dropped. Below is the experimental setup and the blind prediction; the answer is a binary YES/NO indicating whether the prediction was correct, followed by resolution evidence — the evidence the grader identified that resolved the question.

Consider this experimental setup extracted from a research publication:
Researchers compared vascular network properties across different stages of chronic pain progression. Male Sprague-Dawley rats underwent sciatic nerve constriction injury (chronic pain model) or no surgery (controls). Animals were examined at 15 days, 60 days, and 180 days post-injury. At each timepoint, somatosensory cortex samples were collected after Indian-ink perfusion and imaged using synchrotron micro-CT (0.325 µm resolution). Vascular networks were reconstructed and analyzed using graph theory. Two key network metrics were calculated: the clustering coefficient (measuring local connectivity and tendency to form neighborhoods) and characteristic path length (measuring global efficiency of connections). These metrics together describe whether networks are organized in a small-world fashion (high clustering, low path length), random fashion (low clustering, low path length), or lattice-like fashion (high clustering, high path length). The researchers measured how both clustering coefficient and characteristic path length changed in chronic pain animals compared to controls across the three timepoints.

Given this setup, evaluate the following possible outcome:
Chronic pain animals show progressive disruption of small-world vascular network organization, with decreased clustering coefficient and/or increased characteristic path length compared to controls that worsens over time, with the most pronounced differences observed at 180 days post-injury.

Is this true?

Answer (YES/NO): NO